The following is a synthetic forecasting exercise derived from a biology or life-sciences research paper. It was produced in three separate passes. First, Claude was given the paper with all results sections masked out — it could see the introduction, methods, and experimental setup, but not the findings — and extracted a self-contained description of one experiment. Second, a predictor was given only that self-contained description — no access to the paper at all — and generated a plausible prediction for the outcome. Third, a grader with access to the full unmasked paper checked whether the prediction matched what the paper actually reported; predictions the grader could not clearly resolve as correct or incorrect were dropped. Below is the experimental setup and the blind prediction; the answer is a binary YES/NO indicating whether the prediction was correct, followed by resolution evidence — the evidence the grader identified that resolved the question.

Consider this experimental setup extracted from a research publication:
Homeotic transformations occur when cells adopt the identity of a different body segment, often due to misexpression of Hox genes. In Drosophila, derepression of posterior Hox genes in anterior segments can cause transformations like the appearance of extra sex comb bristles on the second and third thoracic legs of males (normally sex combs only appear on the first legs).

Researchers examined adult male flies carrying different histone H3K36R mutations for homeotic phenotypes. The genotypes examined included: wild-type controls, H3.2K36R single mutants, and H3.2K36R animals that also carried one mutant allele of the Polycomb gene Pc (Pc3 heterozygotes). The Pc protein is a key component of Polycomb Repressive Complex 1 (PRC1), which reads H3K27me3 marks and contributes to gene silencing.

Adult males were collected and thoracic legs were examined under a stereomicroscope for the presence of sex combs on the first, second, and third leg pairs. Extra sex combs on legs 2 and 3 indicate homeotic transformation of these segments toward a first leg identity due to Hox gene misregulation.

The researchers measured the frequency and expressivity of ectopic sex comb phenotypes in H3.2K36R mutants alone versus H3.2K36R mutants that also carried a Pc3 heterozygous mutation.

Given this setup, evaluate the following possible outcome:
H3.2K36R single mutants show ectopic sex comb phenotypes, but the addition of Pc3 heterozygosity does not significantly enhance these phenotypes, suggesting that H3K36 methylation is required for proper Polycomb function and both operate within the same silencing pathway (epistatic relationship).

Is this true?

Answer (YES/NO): NO